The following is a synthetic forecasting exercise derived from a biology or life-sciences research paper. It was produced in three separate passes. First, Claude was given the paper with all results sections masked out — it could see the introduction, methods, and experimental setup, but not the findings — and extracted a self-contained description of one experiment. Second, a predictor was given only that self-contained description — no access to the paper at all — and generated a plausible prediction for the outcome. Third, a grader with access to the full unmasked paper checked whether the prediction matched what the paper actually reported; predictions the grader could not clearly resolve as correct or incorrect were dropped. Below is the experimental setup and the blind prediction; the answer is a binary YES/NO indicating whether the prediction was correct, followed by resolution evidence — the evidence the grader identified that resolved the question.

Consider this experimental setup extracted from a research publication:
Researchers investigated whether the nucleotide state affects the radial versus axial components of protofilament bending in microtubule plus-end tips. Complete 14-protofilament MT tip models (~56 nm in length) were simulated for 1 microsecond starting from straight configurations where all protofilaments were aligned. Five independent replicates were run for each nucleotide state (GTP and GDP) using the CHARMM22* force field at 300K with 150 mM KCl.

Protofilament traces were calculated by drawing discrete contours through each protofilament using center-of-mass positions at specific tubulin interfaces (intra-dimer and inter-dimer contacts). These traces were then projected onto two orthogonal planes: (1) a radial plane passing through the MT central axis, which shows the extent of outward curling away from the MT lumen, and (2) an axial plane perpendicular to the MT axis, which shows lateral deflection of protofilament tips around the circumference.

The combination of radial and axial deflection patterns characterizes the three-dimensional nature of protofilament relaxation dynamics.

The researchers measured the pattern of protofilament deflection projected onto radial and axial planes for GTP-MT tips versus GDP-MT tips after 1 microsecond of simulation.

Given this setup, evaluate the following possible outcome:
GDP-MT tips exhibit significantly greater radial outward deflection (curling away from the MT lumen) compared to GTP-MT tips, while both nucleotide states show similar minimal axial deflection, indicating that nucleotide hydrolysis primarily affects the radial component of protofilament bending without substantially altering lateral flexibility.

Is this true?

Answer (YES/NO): NO